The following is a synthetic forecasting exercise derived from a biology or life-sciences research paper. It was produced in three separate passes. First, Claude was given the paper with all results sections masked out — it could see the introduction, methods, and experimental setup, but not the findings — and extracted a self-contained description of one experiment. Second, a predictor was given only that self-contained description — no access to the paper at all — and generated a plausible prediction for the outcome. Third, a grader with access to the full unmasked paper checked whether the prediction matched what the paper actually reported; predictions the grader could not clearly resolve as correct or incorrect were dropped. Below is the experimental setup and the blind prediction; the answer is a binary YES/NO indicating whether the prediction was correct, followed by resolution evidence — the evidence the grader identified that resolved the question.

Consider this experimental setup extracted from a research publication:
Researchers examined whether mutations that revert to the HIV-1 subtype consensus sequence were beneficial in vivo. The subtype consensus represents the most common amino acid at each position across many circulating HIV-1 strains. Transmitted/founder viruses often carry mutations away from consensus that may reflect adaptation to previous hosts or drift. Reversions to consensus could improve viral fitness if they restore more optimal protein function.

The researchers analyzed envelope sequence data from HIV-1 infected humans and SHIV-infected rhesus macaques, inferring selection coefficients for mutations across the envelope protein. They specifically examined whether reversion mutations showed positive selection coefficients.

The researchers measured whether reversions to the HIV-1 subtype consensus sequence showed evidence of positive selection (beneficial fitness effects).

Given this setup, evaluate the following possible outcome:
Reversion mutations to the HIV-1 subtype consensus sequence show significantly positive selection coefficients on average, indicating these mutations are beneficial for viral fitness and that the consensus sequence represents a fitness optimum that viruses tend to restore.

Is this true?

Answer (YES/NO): YES